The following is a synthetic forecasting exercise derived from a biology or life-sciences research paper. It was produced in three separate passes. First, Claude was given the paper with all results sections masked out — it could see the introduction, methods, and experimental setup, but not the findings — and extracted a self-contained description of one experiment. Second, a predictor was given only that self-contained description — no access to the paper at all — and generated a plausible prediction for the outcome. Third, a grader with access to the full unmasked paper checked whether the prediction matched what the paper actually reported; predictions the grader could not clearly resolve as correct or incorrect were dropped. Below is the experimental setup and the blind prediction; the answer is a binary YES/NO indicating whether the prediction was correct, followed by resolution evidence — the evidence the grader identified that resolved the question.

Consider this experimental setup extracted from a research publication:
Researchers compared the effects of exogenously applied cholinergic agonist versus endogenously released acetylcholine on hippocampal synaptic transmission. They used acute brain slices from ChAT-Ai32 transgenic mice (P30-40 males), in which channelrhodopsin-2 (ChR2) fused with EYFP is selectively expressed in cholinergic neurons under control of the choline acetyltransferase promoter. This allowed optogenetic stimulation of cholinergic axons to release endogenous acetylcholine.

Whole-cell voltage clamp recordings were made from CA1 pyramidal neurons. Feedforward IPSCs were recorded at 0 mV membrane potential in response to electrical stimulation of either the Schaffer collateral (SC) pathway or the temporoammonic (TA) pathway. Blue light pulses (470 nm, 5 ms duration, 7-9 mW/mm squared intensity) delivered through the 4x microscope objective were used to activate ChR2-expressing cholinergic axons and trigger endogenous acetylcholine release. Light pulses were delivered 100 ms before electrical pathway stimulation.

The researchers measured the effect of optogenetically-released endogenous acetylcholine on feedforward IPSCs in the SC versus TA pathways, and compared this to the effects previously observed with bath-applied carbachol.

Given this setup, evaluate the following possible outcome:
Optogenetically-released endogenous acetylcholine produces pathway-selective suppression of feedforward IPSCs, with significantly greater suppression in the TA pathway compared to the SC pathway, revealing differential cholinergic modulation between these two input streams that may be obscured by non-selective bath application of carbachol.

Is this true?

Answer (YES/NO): NO